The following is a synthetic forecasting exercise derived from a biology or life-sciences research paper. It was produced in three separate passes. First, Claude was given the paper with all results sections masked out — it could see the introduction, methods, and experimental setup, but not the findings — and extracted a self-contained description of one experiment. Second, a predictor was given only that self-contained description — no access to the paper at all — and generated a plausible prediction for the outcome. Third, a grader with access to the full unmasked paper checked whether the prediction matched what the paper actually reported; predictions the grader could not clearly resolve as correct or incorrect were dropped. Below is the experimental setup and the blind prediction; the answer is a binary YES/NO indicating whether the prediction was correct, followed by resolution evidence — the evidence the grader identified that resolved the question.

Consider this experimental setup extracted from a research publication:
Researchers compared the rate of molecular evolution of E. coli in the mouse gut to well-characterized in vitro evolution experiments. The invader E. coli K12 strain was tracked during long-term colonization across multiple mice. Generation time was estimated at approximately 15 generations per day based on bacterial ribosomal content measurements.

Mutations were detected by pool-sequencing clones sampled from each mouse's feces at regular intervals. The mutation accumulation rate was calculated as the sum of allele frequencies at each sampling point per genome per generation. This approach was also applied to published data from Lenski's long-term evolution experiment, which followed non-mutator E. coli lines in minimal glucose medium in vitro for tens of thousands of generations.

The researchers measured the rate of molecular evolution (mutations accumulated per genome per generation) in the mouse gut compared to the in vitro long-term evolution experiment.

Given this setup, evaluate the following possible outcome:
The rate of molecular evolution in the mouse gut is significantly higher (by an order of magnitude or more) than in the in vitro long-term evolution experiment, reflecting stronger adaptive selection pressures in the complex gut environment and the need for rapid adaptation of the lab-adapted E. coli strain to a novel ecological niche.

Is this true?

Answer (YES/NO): NO